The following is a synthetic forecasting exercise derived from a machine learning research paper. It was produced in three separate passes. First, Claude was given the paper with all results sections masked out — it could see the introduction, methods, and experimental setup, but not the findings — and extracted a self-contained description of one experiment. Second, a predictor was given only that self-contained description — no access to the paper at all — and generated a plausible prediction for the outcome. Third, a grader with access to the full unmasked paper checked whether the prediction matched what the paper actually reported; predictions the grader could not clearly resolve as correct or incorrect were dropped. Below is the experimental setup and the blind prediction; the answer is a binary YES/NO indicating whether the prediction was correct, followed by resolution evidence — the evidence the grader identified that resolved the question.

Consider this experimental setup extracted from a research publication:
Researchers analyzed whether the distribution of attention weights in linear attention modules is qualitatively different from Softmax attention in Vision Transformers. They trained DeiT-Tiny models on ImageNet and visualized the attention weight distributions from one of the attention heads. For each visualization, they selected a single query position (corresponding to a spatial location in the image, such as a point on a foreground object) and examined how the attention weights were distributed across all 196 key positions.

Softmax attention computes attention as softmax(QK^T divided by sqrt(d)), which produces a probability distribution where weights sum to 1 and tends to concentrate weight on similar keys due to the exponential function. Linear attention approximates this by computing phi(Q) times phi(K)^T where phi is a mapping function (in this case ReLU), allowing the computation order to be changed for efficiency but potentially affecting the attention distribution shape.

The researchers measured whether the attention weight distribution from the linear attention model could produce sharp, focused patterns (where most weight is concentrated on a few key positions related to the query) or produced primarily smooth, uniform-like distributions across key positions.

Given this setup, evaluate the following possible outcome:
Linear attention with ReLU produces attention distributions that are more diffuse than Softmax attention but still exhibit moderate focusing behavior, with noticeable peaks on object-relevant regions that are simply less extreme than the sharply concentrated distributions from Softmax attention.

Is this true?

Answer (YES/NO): NO